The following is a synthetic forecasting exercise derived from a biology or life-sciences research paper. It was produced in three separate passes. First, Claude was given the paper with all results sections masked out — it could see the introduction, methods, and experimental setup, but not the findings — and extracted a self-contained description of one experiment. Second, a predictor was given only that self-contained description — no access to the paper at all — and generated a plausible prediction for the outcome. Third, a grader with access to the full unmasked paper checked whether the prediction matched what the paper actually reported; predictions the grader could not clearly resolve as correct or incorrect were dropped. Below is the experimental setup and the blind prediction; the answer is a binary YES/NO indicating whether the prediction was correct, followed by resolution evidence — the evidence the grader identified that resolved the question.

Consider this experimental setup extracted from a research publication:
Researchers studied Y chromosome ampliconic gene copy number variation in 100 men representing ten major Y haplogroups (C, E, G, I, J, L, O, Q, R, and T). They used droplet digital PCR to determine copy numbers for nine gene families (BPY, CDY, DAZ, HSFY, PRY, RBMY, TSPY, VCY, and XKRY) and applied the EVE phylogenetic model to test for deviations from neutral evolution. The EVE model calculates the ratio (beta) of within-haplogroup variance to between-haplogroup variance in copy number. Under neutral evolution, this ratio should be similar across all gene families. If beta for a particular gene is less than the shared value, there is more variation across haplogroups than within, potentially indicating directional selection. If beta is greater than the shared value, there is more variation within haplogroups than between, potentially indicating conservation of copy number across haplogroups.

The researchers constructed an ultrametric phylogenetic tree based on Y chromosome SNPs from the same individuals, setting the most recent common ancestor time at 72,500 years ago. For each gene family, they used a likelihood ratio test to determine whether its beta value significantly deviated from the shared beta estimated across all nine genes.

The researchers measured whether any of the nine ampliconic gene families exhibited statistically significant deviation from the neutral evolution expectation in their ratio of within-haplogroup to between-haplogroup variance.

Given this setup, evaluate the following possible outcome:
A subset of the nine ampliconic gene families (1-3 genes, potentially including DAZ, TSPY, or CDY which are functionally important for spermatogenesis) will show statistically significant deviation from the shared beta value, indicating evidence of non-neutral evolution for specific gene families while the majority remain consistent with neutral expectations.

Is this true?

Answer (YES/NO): NO